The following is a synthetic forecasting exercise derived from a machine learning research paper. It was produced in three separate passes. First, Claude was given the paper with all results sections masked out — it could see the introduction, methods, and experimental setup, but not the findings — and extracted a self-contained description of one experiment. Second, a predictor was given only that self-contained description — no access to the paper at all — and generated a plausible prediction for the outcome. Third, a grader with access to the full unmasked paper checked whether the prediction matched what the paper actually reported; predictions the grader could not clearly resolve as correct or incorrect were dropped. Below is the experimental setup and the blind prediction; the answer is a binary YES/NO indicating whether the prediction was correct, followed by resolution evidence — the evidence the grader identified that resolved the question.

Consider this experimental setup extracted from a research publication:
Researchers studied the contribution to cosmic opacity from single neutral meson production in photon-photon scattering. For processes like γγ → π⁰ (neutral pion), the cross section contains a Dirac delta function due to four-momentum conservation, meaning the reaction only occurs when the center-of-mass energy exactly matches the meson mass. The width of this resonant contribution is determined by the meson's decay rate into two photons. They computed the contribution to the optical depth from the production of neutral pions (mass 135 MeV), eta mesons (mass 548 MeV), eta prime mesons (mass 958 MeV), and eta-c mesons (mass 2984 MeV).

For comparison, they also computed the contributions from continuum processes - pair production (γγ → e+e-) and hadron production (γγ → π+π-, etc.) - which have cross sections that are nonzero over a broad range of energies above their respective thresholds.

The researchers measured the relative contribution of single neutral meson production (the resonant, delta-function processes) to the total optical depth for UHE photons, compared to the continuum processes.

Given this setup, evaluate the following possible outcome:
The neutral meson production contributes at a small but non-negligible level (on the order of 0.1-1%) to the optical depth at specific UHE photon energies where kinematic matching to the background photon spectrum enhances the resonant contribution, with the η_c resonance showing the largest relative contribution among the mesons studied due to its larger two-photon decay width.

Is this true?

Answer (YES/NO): NO